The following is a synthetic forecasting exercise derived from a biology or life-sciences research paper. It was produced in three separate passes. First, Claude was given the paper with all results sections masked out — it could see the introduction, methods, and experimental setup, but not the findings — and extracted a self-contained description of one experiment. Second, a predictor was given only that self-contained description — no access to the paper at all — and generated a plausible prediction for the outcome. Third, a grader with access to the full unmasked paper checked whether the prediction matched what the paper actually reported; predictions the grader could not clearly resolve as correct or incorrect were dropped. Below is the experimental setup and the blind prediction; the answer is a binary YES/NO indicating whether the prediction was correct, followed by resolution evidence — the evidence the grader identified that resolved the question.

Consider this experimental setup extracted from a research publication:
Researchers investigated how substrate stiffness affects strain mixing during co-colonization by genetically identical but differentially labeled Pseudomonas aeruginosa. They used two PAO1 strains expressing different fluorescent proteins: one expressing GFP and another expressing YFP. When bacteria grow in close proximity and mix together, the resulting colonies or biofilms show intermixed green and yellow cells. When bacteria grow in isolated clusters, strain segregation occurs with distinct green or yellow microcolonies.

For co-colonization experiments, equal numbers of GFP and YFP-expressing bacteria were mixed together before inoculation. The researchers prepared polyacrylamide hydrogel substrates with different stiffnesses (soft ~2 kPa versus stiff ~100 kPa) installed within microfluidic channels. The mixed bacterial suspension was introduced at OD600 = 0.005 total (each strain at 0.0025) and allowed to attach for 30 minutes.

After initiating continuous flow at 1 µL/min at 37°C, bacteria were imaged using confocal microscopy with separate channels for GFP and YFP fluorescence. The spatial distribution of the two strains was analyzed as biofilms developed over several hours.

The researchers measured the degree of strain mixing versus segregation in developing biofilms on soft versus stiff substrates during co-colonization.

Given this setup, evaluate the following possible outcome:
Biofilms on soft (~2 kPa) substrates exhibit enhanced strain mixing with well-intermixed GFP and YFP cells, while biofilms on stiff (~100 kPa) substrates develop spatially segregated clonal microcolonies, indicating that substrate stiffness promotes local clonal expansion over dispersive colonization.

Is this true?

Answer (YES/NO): NO